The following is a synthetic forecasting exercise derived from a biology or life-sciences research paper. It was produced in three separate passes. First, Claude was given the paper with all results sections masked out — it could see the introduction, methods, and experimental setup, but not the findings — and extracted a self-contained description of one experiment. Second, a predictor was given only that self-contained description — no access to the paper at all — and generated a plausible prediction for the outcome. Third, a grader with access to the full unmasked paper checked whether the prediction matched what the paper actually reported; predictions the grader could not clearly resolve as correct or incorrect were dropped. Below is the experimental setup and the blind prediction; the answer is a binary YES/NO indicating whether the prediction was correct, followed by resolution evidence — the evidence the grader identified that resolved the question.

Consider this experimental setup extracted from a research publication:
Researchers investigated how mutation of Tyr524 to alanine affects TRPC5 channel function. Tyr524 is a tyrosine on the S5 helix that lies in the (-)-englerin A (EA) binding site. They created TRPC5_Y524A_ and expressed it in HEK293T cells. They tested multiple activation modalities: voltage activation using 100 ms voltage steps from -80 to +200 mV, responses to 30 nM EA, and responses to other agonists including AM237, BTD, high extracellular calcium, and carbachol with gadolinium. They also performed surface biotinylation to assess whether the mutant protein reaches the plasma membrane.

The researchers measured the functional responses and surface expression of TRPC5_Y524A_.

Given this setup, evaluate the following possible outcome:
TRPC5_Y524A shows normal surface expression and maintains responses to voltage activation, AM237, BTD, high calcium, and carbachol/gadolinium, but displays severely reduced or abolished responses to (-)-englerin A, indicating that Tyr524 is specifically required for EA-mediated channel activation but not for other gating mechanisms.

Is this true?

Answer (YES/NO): NO